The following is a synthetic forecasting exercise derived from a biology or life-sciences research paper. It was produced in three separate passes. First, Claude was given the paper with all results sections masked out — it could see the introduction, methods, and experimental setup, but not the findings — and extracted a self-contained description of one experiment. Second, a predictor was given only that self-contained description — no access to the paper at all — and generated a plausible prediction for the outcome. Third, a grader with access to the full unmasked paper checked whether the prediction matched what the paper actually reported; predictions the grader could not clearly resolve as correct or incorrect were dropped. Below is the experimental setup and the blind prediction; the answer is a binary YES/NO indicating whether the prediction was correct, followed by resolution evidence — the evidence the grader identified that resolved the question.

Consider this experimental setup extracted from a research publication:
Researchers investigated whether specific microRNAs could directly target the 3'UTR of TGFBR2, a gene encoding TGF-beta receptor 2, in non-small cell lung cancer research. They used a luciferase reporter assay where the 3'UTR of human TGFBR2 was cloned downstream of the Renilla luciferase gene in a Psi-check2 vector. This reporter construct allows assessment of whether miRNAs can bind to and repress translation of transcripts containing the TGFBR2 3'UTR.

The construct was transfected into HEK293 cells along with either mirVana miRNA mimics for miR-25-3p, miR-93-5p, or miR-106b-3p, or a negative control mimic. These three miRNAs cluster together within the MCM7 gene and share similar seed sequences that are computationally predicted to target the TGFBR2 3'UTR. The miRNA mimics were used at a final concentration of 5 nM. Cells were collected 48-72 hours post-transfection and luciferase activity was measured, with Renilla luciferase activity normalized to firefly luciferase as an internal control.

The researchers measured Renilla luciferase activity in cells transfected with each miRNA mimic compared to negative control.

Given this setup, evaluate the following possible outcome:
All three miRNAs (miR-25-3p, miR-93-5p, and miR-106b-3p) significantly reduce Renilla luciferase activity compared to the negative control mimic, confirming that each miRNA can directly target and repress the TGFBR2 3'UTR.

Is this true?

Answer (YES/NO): NO